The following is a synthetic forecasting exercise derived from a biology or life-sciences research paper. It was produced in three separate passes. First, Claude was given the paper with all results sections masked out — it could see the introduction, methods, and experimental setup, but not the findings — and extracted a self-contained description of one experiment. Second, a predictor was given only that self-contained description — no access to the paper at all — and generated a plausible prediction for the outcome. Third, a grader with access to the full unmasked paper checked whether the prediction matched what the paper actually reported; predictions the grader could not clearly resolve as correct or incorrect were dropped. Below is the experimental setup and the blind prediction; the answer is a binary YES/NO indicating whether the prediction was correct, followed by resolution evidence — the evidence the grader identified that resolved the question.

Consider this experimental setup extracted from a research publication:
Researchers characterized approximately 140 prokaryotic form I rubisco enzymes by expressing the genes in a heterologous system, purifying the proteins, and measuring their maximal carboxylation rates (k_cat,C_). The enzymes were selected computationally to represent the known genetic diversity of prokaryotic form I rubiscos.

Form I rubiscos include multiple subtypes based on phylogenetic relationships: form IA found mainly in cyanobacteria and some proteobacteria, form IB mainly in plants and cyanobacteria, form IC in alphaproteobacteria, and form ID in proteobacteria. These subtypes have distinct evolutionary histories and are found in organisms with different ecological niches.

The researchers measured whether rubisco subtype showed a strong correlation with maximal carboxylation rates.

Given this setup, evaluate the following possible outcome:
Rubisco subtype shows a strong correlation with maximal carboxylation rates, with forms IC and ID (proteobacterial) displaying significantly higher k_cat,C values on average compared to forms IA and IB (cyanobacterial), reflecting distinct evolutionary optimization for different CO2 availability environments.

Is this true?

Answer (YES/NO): NO